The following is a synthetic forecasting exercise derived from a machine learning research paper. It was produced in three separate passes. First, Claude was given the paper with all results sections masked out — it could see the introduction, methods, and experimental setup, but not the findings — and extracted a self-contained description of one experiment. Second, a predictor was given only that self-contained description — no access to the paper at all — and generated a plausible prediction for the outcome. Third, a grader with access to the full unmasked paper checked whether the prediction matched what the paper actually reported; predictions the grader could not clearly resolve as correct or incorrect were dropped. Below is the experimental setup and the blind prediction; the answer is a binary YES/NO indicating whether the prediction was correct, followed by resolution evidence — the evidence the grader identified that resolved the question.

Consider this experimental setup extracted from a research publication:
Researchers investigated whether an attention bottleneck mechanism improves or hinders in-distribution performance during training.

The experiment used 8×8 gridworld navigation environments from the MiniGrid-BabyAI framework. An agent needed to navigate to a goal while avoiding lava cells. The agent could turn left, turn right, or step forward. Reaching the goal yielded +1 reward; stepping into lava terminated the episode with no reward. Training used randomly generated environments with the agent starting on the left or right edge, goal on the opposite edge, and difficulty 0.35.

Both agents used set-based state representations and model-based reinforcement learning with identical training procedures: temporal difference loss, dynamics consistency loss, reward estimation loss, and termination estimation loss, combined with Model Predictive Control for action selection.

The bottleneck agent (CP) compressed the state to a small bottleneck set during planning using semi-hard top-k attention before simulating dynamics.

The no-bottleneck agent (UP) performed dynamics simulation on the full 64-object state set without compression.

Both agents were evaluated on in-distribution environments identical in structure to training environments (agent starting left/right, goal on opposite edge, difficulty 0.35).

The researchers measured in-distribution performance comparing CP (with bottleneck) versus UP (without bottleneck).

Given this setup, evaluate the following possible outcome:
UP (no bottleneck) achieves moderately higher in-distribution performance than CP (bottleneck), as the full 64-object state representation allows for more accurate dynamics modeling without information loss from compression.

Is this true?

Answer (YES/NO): NO